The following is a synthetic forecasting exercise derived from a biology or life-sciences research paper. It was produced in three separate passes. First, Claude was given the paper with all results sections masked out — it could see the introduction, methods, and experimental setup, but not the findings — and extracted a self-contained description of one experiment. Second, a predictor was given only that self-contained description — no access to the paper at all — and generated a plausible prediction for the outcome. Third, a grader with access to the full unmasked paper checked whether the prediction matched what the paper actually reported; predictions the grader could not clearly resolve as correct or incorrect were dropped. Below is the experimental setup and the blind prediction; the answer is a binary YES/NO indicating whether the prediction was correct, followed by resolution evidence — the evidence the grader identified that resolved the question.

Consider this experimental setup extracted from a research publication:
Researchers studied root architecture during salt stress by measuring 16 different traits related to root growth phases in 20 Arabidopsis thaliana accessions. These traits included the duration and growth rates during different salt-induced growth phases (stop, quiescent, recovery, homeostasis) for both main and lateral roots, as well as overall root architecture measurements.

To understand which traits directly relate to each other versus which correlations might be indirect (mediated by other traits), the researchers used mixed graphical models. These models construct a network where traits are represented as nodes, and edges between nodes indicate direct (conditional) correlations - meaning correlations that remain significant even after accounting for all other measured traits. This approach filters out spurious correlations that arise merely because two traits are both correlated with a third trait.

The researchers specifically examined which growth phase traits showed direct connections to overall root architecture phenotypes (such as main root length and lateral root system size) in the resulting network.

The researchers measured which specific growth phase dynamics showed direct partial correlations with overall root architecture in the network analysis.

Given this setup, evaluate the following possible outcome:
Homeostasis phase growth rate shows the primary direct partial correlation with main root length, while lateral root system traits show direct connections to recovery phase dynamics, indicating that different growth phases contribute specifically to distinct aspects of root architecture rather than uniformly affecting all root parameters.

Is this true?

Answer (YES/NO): NO